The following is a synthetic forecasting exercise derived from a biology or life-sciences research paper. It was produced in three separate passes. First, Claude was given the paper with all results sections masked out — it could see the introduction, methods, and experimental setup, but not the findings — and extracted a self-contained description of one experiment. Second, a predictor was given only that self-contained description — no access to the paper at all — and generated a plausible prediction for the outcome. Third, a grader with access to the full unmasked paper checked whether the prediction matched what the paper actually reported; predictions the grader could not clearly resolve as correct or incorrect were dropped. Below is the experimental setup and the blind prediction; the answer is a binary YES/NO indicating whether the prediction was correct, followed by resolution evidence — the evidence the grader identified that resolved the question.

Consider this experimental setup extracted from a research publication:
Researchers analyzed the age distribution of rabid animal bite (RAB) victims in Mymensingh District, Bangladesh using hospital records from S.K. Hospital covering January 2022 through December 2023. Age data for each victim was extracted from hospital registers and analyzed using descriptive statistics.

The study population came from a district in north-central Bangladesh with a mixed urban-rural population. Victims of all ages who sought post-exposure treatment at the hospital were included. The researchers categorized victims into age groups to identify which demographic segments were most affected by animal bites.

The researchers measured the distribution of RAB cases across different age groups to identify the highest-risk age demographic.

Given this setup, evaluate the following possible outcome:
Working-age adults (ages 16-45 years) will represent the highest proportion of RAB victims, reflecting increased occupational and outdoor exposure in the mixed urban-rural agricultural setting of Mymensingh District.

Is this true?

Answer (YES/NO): NO